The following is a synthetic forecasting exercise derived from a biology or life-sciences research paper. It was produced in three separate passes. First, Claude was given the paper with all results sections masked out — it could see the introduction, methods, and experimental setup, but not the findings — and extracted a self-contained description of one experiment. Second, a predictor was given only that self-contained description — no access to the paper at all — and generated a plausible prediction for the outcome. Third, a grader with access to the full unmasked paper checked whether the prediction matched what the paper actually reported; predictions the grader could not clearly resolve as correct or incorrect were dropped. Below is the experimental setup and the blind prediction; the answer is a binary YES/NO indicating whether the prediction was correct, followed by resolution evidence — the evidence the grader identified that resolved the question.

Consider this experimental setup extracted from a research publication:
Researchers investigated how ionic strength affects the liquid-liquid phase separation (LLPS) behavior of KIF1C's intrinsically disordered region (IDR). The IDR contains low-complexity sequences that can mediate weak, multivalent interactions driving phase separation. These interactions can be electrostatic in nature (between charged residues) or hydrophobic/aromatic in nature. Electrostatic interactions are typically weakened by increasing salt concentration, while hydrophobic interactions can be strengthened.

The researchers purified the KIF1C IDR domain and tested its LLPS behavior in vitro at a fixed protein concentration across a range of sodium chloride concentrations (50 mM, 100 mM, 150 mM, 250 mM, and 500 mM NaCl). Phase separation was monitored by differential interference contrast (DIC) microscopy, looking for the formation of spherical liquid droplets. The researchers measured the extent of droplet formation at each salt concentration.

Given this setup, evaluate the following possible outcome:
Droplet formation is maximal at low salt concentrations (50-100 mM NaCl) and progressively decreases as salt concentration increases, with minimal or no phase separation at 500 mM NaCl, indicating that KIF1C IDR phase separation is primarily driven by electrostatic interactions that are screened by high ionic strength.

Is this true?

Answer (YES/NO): NO